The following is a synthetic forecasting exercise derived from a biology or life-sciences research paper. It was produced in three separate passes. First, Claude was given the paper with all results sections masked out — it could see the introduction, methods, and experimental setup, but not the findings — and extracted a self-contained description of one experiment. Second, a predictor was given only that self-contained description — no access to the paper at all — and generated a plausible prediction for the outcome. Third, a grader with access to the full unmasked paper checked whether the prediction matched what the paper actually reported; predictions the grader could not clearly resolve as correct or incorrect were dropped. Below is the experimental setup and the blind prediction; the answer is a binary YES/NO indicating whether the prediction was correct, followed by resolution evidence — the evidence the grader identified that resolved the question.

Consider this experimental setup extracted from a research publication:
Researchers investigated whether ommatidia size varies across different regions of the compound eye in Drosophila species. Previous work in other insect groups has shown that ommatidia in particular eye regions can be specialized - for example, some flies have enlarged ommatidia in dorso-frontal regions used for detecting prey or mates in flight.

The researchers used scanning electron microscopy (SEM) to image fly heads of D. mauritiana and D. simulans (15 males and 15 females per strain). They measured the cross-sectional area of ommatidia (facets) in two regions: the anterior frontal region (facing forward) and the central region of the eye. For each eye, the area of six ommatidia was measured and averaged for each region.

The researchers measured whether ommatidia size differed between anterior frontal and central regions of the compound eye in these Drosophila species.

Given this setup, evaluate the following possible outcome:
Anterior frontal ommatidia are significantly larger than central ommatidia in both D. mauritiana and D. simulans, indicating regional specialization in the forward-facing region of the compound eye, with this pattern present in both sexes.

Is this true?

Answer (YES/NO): YES